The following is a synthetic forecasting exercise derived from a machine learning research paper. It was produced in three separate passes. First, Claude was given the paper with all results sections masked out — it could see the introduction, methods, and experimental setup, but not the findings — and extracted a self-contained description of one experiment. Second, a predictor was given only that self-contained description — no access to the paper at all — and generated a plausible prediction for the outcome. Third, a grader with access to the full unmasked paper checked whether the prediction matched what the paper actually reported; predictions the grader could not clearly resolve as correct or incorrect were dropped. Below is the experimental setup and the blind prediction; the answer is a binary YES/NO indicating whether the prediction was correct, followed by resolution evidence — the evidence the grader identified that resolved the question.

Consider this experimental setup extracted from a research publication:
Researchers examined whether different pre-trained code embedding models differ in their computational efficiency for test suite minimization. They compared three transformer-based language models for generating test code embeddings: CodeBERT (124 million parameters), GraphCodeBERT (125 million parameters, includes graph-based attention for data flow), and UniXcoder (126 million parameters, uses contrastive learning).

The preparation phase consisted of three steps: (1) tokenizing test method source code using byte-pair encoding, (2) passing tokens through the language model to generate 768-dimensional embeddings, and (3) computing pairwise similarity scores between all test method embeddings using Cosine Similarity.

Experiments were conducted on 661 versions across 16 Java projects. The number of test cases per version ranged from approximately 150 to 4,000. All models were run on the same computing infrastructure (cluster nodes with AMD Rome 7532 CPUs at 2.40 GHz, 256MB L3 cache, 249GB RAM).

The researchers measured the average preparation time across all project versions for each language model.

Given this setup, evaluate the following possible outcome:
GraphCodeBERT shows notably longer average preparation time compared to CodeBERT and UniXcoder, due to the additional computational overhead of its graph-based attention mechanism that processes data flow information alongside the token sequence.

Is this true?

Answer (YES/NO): NO